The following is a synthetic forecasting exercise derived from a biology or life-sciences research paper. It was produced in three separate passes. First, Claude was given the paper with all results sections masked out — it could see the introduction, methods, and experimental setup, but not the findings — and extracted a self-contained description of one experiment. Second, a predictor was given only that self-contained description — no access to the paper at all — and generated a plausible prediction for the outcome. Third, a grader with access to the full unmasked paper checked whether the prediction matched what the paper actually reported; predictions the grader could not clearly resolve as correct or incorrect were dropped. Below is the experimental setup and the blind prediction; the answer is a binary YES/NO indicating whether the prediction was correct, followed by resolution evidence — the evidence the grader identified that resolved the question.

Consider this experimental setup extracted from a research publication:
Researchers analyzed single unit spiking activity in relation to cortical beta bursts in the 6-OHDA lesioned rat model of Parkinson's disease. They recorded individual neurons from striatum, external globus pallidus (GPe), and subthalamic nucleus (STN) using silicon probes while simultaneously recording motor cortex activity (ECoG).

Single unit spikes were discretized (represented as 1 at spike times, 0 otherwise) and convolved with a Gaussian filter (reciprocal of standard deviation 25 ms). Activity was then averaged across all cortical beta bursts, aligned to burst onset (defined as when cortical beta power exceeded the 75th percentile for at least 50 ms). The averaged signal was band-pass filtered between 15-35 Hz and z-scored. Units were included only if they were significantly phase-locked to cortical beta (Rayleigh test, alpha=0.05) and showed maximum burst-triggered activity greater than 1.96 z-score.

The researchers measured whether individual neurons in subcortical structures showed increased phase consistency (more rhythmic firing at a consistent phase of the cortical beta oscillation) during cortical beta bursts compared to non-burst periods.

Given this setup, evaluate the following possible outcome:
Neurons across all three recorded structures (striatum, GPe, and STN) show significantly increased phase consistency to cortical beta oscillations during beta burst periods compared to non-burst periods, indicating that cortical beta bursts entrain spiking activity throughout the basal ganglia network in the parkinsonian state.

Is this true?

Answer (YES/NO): YES